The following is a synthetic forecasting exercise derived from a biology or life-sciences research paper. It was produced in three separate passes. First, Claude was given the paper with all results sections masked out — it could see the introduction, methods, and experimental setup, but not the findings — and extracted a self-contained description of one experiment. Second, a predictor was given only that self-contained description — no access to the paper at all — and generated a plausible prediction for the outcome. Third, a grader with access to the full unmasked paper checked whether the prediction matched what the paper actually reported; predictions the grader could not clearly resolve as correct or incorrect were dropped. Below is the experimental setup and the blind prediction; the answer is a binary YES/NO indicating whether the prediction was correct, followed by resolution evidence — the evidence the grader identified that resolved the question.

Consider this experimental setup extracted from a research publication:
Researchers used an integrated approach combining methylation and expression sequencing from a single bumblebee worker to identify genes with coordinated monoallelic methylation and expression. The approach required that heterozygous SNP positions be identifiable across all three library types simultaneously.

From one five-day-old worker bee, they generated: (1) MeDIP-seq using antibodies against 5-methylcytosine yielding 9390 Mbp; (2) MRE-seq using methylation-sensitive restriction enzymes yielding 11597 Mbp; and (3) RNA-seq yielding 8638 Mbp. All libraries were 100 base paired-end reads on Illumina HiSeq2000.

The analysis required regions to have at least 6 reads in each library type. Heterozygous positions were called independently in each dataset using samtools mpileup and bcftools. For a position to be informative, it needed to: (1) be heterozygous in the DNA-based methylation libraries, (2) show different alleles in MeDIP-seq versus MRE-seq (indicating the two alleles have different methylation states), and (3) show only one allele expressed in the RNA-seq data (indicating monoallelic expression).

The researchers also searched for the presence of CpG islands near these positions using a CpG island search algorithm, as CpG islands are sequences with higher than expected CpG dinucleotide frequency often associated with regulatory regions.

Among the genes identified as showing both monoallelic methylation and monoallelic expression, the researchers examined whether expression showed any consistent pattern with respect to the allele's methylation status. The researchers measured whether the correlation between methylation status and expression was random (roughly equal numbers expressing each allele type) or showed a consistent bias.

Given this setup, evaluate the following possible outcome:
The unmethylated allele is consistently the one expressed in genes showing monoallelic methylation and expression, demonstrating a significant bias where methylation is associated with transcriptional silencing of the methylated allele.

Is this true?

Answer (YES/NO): NO